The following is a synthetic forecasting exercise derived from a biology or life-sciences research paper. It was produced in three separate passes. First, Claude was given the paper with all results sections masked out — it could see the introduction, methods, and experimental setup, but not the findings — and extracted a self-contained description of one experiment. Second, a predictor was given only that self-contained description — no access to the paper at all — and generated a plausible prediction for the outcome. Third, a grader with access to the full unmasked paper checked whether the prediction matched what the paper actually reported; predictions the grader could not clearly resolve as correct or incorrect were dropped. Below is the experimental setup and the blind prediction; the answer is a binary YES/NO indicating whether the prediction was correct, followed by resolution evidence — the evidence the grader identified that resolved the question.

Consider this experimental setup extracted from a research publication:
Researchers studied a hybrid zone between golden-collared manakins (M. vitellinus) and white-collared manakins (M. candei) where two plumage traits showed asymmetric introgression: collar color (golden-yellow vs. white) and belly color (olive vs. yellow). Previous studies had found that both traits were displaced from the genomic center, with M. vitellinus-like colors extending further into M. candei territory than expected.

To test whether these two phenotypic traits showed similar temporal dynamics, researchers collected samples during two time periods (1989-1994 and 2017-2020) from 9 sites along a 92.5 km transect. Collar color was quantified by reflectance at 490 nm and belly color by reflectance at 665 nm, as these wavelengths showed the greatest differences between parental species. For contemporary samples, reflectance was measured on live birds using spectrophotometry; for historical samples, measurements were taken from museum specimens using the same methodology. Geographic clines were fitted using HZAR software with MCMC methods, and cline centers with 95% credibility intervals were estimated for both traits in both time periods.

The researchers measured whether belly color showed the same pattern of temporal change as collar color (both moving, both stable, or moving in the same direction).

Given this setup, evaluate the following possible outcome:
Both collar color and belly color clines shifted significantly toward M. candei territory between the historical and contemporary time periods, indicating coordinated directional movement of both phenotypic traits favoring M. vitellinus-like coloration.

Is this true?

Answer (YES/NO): NO